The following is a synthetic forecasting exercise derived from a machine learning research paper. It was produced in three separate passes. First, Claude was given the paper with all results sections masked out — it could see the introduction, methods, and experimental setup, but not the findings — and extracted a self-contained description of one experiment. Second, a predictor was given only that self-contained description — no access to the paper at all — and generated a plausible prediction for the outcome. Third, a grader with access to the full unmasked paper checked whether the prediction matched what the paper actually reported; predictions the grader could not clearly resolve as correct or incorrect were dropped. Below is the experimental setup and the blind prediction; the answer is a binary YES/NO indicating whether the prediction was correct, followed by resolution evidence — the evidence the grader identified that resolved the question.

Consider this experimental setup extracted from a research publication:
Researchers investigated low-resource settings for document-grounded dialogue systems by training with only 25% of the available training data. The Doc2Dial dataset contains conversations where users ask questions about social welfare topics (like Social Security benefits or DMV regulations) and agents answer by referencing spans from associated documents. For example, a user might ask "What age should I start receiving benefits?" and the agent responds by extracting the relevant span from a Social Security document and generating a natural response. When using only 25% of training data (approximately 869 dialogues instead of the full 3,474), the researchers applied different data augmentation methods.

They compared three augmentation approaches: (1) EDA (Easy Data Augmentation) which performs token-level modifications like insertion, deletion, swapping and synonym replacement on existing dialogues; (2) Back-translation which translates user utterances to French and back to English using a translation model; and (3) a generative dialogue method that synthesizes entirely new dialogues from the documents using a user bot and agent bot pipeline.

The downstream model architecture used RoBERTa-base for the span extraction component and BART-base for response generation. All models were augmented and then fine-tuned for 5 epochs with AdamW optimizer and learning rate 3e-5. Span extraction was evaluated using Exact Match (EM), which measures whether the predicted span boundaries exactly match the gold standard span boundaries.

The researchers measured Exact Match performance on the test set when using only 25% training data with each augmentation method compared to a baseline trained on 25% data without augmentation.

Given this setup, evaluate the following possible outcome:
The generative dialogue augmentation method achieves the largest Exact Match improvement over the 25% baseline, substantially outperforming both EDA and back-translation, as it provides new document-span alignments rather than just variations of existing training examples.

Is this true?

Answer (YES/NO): NO